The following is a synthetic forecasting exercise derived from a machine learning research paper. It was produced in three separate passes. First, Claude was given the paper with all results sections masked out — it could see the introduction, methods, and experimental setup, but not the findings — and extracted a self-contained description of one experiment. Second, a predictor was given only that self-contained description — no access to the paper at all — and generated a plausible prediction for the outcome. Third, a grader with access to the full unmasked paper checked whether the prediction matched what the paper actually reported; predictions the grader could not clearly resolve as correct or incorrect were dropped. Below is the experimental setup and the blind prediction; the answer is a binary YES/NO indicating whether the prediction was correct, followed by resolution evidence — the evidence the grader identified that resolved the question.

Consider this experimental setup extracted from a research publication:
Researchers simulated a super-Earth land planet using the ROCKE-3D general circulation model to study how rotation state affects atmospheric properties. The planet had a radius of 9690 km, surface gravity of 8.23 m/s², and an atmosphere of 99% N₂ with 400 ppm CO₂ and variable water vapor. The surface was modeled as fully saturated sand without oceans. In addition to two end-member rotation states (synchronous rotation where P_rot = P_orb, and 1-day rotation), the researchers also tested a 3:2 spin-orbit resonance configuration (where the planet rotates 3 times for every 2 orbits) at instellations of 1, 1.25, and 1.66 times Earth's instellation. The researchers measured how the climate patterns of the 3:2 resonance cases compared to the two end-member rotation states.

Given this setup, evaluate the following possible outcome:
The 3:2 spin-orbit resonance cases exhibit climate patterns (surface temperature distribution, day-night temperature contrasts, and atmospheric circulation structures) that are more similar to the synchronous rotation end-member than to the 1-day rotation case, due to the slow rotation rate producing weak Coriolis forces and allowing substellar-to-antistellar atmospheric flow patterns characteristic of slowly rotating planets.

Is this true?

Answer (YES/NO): NO